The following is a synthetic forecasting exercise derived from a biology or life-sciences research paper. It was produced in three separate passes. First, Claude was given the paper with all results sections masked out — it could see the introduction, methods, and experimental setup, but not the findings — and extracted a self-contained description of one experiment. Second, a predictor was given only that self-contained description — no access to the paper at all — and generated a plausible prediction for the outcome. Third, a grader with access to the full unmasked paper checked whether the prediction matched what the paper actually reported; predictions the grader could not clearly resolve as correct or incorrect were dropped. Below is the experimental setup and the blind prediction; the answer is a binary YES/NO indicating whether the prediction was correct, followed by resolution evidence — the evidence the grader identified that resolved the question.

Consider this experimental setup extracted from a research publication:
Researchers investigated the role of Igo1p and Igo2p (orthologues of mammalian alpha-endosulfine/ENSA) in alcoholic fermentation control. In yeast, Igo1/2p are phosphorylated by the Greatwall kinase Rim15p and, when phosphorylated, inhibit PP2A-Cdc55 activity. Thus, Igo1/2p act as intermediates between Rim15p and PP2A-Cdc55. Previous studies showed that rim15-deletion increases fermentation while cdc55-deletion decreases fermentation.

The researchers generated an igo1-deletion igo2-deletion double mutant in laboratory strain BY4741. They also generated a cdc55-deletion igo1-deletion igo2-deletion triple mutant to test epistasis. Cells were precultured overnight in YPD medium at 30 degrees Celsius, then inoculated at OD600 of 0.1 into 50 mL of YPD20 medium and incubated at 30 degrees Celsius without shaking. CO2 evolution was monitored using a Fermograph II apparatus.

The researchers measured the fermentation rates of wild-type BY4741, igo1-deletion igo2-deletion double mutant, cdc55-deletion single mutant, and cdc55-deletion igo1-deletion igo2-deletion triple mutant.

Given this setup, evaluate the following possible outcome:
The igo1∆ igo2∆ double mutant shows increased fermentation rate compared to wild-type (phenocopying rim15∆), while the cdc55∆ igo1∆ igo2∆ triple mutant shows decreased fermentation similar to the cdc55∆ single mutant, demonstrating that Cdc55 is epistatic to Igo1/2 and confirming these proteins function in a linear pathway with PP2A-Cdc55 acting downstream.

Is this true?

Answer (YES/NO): YES